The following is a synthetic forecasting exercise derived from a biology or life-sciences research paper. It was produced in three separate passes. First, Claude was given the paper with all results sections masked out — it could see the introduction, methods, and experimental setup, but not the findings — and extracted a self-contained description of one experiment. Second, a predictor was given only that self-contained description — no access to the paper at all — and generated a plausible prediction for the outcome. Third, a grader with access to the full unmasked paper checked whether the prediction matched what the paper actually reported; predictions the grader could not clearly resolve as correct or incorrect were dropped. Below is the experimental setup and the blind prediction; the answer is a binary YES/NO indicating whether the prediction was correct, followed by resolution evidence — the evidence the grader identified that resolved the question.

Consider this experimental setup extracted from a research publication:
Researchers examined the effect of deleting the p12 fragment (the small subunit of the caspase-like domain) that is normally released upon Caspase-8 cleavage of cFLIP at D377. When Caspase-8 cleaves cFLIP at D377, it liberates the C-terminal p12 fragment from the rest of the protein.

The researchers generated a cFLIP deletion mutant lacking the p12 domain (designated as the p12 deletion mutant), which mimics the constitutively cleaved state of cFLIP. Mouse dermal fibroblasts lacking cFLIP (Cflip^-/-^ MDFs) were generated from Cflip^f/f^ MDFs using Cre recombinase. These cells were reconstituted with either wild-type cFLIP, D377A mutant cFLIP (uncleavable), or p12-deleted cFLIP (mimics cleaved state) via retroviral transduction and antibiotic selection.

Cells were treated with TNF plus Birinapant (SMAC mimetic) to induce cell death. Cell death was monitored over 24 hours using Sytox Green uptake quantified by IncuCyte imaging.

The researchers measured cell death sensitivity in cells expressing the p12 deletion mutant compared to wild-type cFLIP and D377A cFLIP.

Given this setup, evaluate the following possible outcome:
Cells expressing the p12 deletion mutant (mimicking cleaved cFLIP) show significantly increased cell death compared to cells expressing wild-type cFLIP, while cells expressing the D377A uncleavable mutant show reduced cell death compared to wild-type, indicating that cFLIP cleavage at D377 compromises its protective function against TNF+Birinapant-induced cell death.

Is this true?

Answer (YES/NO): NO